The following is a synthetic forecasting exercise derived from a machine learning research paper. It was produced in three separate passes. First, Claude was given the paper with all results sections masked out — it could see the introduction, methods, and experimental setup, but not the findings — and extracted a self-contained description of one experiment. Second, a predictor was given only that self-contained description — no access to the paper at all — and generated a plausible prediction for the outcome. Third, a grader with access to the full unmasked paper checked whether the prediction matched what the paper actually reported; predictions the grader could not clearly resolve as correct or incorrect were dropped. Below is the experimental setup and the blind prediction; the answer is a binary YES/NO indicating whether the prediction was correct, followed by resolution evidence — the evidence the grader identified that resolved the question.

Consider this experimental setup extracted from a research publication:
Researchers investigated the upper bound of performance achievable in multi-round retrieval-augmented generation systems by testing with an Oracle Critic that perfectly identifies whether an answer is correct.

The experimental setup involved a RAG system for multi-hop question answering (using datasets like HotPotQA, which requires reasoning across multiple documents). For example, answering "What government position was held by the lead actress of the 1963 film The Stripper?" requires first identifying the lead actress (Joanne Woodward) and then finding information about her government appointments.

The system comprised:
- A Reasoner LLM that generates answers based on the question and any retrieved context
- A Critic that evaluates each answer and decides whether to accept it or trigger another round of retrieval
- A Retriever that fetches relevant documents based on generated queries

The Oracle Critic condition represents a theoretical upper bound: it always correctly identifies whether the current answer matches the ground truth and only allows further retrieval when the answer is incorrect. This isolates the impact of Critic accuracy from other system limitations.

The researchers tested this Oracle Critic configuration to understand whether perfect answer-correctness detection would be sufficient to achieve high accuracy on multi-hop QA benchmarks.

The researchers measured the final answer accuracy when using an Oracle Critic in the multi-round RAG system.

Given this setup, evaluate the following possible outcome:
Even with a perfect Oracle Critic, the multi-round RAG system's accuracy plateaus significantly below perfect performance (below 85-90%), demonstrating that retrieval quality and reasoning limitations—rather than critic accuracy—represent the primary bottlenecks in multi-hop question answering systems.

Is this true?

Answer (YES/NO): YES